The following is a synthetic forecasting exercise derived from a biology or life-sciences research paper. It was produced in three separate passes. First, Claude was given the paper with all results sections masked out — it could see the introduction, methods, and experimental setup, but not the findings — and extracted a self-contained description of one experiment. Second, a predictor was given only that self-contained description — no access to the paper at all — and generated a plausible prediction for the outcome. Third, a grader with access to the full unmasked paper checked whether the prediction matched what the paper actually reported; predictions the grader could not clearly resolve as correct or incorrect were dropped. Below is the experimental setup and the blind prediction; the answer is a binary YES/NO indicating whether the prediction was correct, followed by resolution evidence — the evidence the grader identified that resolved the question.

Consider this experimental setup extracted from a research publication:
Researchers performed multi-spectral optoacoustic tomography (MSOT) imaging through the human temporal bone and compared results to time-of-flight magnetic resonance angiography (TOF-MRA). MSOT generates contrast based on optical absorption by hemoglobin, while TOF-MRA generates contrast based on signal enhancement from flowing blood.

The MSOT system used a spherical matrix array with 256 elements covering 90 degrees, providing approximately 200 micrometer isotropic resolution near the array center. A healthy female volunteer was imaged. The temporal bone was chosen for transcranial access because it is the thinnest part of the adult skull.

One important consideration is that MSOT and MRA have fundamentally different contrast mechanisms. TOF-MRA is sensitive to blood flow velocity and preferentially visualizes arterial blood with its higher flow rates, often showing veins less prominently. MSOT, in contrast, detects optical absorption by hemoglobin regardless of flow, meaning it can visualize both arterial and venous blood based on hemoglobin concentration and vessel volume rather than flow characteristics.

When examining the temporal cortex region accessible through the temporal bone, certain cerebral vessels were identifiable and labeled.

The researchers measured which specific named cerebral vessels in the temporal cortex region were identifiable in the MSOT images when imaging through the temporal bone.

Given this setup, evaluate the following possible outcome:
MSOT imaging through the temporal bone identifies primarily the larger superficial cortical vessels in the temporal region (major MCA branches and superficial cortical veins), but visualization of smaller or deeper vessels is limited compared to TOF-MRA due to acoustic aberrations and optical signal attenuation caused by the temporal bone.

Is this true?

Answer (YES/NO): NO